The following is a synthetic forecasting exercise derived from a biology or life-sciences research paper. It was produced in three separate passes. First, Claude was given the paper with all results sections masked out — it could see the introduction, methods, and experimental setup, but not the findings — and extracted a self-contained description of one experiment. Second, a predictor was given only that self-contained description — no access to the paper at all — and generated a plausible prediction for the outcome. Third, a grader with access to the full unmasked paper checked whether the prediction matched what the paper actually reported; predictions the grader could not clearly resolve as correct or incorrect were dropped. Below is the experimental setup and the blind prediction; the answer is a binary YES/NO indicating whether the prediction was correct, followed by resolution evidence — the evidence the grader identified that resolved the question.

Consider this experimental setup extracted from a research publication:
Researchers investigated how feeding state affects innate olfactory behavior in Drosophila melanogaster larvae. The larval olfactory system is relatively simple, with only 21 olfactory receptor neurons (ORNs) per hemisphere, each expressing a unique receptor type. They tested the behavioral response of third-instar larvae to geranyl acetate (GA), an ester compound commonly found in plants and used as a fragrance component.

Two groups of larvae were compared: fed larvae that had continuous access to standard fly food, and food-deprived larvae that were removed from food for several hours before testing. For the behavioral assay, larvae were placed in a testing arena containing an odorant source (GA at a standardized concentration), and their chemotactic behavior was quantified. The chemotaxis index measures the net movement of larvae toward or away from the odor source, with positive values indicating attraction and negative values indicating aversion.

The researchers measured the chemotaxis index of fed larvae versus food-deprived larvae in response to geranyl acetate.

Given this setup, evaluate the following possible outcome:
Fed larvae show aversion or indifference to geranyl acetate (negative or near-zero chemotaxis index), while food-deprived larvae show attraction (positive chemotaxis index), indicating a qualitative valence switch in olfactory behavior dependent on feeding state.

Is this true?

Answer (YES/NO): YES